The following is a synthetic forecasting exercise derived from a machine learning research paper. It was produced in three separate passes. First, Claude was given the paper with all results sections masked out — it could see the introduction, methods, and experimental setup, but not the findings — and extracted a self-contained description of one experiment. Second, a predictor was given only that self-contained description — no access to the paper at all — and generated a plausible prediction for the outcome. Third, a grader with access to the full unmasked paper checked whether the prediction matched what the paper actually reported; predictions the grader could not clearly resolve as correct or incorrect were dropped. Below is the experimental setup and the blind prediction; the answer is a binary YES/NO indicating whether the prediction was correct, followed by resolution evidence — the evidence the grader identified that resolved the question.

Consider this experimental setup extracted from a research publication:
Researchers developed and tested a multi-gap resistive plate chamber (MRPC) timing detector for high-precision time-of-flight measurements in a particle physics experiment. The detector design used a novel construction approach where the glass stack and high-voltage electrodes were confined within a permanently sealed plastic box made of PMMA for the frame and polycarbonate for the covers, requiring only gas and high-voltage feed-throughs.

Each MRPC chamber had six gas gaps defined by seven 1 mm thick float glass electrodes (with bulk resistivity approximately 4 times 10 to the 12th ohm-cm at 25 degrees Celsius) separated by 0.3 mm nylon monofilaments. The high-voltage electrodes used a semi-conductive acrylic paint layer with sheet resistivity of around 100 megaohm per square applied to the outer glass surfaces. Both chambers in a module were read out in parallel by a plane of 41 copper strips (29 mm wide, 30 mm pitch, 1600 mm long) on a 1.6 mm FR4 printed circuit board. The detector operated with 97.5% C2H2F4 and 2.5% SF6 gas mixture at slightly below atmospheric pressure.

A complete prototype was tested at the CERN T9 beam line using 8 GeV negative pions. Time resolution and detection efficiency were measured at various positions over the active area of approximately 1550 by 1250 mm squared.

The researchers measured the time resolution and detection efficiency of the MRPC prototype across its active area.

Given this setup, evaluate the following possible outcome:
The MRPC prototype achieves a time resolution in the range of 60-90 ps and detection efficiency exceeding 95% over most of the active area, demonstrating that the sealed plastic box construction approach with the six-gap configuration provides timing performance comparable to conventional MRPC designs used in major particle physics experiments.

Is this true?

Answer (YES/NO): NO